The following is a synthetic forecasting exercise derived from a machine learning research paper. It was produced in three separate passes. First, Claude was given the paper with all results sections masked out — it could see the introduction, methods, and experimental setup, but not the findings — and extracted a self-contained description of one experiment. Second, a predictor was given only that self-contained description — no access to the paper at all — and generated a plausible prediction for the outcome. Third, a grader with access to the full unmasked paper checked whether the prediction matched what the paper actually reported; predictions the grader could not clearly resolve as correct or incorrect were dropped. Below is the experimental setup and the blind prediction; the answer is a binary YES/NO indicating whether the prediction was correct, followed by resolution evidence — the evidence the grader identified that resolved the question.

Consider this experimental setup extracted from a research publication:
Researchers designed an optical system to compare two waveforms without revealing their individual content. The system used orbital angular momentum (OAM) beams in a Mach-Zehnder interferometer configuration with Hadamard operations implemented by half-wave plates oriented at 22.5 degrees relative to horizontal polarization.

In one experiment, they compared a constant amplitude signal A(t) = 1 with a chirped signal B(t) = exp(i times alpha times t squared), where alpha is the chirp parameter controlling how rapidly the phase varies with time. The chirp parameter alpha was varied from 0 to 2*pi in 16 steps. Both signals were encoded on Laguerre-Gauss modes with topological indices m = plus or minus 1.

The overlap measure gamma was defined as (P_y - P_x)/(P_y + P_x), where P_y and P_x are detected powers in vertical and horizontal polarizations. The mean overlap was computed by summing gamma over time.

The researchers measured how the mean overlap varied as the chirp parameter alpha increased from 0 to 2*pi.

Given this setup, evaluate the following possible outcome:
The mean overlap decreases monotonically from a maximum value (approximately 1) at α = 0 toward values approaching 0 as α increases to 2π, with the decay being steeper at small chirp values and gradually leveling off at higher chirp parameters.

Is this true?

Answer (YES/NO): NO